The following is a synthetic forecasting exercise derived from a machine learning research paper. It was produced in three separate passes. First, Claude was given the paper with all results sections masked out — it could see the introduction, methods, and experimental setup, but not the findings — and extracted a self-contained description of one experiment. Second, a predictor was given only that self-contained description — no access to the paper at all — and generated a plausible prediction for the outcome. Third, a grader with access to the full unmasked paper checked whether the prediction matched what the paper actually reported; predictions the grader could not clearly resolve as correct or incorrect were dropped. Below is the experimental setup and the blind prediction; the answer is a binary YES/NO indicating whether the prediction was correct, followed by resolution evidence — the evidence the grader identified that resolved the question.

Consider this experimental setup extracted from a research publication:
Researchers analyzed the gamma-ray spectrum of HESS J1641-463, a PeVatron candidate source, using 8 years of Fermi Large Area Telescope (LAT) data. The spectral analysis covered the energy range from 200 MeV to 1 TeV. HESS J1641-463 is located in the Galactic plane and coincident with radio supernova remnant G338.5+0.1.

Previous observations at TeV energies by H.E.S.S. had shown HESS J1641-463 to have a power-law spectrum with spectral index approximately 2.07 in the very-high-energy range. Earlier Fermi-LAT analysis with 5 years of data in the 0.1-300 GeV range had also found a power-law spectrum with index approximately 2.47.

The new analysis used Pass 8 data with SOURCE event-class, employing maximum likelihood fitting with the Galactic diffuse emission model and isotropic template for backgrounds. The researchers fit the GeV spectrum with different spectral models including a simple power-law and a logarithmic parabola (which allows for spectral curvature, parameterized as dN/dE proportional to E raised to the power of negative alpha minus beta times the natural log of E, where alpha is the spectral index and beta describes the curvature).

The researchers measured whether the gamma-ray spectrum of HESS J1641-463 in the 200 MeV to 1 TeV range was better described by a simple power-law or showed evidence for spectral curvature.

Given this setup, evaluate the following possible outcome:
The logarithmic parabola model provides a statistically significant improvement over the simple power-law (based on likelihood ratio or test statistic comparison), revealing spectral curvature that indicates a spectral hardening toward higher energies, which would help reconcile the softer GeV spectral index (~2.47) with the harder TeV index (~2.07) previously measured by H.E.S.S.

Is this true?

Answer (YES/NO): NO